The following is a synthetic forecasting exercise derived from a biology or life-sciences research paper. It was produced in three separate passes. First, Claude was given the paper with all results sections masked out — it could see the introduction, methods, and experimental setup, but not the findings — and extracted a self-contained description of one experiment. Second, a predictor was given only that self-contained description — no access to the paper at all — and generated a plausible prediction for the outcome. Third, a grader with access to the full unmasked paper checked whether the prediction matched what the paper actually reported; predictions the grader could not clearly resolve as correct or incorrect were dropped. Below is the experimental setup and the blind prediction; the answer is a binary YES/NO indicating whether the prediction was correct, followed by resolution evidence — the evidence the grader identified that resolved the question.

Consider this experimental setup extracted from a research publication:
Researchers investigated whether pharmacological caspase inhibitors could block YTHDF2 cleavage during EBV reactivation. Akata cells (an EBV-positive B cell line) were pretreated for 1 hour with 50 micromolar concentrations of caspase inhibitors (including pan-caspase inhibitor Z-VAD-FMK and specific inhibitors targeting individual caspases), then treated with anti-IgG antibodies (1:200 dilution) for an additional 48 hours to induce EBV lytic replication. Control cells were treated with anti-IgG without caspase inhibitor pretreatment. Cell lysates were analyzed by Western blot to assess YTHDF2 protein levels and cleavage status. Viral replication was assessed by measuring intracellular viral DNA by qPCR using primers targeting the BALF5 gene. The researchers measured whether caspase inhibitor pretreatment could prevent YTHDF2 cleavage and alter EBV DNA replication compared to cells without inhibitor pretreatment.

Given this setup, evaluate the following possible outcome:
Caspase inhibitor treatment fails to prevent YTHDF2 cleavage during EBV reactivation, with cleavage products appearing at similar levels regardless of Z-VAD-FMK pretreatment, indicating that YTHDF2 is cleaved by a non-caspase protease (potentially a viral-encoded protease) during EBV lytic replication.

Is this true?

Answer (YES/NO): NO